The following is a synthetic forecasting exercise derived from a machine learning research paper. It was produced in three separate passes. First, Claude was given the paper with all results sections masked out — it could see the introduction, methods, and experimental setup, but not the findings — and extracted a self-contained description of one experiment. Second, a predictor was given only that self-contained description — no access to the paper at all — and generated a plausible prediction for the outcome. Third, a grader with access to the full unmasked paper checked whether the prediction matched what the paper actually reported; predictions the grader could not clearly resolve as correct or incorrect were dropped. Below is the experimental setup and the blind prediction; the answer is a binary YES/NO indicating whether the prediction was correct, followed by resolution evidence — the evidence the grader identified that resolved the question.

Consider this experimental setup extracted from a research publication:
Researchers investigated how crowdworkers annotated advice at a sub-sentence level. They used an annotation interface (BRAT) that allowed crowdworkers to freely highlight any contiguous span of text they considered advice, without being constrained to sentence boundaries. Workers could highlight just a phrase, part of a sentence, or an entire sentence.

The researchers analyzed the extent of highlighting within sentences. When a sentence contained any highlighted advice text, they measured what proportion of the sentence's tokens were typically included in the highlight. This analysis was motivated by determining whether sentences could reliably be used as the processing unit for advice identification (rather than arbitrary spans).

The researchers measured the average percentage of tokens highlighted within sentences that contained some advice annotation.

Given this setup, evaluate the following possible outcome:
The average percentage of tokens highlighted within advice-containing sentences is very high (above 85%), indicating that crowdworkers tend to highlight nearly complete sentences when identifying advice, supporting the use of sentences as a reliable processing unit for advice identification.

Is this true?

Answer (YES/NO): NO